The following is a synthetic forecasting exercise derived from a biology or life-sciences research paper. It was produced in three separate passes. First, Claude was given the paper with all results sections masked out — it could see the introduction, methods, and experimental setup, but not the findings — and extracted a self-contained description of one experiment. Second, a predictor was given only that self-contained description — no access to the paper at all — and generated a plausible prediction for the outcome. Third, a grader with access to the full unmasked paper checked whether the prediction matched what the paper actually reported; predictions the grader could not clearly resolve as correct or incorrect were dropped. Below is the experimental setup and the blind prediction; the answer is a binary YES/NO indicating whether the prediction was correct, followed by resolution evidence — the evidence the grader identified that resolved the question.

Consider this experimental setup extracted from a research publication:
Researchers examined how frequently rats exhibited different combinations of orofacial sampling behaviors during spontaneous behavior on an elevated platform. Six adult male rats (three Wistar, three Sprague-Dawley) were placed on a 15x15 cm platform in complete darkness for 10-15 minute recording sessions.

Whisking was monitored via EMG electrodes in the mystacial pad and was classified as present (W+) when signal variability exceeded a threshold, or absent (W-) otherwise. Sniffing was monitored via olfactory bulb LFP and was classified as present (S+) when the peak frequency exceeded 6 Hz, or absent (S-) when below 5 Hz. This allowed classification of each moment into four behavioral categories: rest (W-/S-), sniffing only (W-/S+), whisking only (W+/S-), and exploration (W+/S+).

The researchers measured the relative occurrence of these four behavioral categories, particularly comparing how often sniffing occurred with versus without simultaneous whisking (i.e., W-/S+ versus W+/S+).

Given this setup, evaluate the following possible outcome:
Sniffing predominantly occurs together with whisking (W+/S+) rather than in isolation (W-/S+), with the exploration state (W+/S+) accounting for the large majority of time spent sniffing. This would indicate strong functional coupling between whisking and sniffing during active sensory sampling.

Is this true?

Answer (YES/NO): YES